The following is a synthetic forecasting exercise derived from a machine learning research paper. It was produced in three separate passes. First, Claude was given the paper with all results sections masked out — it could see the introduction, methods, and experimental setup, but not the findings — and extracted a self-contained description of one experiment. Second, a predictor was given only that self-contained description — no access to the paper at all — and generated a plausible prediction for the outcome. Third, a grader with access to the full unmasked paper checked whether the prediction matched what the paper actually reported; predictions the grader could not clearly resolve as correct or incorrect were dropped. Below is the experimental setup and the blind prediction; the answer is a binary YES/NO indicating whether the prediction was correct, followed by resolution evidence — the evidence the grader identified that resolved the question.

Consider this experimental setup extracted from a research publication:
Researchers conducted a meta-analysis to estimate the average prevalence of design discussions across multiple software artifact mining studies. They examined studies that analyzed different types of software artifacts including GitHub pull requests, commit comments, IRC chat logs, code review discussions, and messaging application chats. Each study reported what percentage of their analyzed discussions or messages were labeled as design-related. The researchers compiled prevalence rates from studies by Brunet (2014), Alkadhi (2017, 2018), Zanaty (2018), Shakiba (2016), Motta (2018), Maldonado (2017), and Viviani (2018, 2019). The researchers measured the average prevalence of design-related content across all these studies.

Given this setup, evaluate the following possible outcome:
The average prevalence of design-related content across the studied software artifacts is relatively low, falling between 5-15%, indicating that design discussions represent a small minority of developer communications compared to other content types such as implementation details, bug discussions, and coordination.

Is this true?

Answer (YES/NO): YES